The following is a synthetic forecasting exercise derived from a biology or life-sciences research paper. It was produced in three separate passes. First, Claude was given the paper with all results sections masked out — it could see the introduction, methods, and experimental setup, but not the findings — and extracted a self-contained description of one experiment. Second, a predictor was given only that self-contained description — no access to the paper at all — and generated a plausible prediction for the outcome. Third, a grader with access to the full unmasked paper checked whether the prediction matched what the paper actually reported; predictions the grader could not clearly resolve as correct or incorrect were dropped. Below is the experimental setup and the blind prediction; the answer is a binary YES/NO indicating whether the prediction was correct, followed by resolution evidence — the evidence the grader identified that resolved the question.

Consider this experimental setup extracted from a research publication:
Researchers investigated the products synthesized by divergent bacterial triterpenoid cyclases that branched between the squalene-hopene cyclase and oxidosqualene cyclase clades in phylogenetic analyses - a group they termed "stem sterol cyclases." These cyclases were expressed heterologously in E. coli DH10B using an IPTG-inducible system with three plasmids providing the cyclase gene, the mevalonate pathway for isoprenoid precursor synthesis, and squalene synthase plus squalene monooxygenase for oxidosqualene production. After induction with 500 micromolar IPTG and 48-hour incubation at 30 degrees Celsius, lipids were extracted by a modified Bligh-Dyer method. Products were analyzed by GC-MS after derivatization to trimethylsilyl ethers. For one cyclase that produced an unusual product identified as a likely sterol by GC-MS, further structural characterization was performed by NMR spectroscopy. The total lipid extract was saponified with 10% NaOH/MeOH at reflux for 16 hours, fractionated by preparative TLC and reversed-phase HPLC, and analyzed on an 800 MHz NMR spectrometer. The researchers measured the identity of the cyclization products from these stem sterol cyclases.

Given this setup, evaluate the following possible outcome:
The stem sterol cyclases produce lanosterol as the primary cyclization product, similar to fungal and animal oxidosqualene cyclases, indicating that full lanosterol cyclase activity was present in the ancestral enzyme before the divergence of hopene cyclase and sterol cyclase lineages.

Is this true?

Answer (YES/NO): NO